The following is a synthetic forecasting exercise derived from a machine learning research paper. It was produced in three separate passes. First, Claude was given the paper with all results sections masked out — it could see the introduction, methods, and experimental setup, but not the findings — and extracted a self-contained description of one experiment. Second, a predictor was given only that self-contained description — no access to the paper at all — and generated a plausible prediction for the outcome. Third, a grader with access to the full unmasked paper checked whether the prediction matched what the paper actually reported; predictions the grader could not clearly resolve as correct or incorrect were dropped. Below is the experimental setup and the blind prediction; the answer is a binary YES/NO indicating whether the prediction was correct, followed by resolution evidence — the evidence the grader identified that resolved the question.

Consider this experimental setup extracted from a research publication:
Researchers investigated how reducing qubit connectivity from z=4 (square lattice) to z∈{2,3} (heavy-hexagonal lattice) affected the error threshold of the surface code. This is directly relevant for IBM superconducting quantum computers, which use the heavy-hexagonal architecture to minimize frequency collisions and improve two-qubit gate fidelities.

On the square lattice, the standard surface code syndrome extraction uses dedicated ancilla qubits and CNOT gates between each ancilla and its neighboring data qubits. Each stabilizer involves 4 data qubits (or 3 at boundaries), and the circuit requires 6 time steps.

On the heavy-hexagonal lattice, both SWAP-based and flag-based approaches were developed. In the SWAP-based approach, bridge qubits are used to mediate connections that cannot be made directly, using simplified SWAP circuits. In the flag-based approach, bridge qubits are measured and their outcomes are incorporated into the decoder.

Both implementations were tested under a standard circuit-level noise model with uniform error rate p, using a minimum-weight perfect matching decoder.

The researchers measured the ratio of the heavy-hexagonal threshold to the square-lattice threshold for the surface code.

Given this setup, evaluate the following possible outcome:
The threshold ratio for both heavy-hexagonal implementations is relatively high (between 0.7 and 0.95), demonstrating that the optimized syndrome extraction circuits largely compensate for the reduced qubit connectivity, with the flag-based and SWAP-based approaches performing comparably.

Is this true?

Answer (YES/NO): NO